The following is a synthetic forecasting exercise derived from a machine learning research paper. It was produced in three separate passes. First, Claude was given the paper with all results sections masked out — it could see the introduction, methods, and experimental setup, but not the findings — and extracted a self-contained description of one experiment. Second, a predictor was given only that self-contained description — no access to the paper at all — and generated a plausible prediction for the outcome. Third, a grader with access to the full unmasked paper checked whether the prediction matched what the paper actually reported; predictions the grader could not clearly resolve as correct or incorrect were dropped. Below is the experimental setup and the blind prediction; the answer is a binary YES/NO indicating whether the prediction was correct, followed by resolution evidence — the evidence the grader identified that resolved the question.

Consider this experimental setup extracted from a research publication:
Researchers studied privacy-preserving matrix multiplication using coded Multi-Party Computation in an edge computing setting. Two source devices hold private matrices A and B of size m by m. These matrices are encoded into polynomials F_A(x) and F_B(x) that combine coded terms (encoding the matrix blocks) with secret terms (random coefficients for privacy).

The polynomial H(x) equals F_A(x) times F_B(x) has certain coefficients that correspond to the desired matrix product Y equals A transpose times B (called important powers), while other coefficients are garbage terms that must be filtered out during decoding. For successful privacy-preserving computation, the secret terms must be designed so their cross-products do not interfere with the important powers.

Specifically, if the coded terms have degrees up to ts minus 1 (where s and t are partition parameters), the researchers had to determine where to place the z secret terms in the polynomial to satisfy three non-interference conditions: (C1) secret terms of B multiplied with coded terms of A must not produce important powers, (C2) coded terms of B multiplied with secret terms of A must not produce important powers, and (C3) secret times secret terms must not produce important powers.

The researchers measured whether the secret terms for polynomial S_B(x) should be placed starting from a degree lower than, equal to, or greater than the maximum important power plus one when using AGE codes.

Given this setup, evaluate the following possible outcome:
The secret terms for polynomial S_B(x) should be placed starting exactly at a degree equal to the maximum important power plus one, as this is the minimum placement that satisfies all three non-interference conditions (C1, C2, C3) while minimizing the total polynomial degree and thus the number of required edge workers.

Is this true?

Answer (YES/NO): YES